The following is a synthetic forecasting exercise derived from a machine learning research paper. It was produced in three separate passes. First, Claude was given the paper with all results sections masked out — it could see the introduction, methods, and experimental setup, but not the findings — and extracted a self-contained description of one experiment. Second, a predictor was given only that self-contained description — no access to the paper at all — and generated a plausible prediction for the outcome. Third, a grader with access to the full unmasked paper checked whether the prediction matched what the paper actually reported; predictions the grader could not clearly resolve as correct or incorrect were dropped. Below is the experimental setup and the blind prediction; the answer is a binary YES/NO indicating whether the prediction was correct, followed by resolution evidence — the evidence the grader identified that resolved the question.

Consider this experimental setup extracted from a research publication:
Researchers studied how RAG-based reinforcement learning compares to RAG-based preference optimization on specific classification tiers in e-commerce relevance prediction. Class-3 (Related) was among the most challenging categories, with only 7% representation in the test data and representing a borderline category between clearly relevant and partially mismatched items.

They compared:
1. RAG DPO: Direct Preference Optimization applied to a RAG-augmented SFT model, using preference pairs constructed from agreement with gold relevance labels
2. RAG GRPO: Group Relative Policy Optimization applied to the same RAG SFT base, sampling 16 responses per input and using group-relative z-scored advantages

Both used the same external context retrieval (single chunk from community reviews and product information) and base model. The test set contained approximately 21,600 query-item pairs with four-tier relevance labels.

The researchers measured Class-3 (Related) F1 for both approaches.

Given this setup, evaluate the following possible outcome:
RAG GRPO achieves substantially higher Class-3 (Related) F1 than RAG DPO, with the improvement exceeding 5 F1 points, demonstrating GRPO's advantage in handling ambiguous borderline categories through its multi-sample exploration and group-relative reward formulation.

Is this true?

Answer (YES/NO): NO